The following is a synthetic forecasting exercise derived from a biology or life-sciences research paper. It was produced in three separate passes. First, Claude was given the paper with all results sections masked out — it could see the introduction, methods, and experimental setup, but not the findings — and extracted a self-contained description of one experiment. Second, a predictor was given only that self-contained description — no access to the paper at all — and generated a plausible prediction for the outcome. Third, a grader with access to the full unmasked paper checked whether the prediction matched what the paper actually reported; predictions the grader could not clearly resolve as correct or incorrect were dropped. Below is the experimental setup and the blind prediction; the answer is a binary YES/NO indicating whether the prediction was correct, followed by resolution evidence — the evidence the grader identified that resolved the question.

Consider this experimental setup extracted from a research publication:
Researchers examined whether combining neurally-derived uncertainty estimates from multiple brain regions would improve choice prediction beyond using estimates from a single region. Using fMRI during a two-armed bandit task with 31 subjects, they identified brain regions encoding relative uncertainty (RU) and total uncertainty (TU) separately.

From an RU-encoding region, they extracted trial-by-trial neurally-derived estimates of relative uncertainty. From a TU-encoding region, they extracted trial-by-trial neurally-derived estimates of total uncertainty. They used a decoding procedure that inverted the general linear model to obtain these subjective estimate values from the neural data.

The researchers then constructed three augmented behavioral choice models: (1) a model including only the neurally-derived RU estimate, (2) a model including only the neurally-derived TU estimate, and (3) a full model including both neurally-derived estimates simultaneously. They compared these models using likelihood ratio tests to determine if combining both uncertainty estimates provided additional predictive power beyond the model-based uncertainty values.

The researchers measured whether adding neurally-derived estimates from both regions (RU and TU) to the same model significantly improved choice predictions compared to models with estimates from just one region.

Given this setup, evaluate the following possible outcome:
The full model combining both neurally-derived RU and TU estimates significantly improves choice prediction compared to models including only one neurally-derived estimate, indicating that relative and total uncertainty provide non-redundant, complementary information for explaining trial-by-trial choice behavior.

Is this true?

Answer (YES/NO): YES